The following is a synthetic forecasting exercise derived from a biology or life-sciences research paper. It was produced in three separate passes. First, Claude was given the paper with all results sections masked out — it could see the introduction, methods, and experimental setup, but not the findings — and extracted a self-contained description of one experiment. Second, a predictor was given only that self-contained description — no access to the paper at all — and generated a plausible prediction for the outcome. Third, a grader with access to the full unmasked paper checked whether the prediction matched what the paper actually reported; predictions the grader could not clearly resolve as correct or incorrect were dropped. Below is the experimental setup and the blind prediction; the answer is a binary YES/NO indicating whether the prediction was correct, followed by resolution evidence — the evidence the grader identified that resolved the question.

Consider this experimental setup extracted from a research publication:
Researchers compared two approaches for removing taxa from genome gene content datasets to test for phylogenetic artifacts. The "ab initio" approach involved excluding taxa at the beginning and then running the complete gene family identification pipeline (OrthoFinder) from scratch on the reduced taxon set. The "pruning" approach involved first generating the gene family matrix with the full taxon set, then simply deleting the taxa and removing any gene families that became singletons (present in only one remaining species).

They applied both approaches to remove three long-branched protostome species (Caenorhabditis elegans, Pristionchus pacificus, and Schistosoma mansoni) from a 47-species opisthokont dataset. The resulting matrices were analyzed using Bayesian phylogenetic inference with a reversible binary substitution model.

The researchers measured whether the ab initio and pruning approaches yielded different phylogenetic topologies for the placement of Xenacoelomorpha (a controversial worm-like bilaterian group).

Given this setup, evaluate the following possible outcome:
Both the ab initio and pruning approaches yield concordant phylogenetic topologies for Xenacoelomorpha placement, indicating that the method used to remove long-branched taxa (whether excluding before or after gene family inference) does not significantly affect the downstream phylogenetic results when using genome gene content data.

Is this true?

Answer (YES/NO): YES